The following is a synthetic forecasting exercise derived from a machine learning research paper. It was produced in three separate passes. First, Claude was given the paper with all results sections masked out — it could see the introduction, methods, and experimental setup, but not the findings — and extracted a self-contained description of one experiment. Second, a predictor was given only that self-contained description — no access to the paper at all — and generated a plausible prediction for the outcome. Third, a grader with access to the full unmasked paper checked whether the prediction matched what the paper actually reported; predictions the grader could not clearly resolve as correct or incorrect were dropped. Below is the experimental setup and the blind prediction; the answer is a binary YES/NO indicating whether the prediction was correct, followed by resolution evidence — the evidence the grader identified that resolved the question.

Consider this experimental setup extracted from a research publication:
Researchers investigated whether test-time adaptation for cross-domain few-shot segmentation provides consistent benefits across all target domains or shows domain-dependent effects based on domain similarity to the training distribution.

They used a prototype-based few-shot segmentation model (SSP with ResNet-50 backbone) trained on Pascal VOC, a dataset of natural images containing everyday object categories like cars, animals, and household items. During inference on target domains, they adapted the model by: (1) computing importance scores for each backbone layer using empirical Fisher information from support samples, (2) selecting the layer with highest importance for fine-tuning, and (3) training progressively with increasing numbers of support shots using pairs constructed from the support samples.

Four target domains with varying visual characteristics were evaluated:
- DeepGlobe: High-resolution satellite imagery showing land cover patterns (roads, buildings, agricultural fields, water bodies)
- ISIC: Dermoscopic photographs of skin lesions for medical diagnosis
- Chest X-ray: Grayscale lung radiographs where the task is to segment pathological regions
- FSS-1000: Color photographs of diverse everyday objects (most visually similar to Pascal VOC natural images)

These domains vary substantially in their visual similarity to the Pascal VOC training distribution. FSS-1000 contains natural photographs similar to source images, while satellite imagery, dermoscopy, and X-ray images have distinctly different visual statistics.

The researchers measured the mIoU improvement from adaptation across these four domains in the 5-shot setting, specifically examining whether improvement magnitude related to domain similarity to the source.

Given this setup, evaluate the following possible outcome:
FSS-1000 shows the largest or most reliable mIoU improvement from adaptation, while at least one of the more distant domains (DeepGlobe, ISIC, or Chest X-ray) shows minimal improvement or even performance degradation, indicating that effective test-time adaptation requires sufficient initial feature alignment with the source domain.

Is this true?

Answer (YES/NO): NO